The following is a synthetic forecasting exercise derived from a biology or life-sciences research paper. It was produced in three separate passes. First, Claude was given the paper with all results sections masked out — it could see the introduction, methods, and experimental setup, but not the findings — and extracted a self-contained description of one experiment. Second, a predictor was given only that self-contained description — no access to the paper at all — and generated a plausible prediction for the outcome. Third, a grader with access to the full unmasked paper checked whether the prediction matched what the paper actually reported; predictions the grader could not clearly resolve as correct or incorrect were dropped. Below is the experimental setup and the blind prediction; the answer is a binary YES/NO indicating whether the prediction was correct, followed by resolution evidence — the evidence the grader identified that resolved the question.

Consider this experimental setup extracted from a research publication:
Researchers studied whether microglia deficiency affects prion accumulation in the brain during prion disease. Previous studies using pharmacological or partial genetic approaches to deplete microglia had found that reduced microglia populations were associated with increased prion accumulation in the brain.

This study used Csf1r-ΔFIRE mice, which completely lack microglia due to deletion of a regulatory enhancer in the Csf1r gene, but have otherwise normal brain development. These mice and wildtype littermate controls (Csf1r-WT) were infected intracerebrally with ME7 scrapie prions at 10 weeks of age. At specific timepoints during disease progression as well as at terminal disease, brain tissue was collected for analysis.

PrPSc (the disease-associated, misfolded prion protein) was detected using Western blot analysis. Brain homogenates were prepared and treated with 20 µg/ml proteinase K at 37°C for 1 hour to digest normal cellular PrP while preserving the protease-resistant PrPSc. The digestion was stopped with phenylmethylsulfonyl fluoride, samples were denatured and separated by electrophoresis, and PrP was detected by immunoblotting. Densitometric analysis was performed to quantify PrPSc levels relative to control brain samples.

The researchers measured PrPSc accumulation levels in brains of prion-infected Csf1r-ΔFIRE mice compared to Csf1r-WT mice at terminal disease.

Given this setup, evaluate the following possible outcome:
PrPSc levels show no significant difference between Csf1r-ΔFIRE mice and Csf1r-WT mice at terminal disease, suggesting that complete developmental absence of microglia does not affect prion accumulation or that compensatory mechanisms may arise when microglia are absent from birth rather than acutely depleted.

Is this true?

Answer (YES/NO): NO